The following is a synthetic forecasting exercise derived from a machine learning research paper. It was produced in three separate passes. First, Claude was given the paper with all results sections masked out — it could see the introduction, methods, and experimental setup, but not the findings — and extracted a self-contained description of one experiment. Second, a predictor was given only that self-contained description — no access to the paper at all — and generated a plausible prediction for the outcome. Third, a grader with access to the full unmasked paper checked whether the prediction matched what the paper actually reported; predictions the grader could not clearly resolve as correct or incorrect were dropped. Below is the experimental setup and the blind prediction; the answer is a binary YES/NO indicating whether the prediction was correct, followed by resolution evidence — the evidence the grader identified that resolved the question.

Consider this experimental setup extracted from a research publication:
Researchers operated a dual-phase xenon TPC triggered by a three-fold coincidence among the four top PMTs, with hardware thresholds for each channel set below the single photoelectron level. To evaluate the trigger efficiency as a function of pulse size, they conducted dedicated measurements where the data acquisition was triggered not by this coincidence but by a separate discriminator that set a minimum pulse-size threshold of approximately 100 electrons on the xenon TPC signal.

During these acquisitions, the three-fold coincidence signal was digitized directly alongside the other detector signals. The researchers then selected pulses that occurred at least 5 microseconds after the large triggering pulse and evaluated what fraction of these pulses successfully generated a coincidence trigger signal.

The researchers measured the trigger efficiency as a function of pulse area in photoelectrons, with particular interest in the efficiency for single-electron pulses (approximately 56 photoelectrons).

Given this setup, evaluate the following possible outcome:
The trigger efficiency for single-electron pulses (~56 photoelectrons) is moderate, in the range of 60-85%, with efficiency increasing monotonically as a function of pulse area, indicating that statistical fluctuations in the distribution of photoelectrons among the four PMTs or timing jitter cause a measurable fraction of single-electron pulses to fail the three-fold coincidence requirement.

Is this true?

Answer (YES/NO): NO